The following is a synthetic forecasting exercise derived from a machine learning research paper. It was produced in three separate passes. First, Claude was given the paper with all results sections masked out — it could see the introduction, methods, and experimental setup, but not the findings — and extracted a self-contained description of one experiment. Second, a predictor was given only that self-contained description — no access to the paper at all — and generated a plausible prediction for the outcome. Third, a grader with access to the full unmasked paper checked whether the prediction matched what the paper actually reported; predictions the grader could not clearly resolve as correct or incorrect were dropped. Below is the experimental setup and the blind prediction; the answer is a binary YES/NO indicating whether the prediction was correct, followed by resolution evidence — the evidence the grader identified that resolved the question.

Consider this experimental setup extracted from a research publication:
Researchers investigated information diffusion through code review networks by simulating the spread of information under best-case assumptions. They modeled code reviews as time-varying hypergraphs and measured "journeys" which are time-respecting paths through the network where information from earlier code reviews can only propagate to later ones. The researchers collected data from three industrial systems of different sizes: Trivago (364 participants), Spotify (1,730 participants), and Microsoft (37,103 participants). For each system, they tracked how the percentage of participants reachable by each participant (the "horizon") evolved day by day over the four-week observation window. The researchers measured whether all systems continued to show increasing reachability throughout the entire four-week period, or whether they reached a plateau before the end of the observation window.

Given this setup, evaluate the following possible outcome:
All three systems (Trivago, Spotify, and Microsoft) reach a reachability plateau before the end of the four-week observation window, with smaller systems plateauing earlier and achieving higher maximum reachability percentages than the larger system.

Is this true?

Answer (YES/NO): YES